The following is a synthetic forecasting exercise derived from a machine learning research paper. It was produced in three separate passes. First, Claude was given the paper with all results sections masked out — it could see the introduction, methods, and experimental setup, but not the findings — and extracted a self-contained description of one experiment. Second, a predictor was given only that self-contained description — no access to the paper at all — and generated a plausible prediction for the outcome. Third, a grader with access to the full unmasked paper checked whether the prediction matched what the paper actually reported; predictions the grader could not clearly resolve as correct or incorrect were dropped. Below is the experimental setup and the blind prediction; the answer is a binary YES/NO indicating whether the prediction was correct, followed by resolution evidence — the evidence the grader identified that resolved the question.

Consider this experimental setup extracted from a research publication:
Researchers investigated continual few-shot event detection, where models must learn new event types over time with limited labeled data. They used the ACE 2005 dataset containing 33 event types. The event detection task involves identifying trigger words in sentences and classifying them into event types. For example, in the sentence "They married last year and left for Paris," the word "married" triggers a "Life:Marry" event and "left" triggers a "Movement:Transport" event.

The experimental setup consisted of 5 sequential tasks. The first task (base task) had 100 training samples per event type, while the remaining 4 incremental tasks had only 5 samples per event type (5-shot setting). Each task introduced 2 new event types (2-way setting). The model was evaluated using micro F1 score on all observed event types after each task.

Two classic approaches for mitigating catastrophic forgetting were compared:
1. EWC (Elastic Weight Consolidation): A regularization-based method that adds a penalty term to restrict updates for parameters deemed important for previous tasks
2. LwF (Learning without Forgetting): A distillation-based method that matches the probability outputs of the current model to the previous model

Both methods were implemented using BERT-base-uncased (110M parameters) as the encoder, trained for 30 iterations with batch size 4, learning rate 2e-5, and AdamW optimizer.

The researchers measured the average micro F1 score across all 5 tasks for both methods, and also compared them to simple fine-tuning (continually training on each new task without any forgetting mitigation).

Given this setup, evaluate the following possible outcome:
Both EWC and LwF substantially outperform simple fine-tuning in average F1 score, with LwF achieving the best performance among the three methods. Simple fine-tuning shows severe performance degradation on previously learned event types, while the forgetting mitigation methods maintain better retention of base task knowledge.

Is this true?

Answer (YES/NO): NO